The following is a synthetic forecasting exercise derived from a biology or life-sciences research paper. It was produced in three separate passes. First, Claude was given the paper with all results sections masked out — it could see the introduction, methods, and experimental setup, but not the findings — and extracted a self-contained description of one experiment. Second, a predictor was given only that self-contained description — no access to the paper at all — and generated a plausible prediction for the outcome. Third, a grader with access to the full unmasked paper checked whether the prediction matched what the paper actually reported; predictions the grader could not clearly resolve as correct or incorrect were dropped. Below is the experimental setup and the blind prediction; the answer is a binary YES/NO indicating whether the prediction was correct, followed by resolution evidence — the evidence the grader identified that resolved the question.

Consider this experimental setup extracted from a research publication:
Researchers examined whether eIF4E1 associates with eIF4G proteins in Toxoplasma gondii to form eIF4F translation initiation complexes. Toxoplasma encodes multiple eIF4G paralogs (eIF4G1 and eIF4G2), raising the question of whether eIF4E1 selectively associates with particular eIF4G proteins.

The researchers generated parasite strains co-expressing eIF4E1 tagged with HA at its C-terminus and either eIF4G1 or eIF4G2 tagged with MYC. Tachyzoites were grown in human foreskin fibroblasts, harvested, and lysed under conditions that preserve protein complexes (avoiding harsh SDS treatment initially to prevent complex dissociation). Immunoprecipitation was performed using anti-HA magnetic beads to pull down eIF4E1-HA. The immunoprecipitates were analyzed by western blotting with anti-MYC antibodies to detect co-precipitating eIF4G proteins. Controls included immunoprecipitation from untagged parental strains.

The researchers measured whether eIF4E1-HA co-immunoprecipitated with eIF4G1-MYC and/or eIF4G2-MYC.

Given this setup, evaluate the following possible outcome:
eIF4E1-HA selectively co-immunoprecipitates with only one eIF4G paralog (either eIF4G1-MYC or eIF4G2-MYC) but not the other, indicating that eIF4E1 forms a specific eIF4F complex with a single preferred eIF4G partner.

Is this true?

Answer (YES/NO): NO